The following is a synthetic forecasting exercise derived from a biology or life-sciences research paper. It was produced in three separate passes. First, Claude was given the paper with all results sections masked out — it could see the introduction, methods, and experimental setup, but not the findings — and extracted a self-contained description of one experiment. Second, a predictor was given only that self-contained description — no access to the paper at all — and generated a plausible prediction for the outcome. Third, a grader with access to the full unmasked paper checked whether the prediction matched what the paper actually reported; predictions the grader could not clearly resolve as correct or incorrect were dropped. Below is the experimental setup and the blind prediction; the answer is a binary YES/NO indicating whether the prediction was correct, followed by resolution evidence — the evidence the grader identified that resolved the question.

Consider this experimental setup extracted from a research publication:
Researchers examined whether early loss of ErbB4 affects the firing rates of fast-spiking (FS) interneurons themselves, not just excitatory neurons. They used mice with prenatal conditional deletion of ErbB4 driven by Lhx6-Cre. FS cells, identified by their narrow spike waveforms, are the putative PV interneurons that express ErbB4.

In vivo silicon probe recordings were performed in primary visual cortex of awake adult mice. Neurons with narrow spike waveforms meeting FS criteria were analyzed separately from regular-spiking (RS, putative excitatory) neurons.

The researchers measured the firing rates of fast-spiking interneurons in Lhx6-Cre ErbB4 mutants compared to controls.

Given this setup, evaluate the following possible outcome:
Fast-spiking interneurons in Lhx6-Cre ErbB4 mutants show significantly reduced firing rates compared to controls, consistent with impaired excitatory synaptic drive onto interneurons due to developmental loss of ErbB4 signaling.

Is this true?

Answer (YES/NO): NO